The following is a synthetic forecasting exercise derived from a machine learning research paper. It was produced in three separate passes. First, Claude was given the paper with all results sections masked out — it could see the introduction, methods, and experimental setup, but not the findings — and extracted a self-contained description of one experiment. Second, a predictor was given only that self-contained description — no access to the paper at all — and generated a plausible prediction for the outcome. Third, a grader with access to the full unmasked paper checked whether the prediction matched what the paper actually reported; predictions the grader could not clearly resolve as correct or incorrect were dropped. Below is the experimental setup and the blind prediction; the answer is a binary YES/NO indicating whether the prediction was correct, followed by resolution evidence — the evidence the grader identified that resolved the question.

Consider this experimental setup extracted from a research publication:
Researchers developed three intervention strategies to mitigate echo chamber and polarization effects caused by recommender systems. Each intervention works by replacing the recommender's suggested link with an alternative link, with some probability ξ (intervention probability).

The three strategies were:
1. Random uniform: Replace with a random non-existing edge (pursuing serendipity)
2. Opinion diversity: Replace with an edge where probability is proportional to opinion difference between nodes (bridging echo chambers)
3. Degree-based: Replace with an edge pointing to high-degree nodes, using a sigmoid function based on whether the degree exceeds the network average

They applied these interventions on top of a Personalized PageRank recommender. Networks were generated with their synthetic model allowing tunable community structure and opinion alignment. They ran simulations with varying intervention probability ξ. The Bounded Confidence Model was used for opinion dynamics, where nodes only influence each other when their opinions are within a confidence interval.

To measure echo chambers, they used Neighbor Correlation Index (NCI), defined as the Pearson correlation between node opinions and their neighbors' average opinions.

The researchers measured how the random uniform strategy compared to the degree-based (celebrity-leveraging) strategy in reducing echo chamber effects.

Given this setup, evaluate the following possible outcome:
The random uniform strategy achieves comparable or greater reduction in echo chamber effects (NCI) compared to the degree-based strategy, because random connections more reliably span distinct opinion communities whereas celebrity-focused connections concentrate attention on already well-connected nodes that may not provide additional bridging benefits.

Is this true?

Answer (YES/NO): YES